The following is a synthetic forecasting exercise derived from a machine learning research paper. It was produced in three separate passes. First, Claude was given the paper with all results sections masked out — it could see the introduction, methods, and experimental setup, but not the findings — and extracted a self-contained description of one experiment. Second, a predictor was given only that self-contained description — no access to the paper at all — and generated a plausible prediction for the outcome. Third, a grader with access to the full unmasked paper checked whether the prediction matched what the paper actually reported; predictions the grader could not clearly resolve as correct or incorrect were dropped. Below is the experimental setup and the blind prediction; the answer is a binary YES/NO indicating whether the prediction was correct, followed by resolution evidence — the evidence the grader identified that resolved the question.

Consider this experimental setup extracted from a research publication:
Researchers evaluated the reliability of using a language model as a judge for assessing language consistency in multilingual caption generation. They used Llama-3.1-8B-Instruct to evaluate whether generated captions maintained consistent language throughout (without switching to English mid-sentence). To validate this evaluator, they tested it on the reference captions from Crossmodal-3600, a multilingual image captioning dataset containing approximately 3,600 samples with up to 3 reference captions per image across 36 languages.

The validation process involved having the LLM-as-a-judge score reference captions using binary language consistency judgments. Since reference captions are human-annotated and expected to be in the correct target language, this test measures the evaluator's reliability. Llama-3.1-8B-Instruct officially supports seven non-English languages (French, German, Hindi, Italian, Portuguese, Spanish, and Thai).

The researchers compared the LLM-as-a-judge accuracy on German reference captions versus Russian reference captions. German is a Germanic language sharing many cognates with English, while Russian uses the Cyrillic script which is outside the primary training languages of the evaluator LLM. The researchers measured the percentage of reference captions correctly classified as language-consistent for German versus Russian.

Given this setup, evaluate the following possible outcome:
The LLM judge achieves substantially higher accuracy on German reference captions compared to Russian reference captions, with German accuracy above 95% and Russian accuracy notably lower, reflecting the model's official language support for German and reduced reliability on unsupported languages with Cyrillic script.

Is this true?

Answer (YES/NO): NO